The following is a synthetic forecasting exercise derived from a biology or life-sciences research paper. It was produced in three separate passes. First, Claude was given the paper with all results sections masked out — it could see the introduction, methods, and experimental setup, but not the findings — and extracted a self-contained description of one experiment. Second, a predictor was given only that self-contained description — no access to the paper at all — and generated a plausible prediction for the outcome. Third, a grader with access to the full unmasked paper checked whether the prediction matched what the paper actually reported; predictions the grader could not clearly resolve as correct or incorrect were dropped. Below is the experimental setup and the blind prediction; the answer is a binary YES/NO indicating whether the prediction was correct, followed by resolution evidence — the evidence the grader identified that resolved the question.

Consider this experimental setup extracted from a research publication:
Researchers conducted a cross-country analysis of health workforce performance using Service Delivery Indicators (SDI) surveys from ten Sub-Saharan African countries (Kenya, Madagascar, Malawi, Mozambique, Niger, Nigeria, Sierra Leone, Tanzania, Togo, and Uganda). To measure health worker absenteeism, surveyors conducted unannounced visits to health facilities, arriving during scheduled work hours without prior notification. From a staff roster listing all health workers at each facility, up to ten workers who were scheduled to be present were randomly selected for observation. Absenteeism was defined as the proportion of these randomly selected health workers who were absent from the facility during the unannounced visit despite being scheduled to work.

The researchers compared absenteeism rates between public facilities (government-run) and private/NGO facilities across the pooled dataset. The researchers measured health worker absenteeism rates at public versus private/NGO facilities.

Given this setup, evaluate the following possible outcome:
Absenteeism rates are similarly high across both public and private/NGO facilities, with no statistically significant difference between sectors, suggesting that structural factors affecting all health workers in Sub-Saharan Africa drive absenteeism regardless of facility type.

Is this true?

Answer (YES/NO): NO